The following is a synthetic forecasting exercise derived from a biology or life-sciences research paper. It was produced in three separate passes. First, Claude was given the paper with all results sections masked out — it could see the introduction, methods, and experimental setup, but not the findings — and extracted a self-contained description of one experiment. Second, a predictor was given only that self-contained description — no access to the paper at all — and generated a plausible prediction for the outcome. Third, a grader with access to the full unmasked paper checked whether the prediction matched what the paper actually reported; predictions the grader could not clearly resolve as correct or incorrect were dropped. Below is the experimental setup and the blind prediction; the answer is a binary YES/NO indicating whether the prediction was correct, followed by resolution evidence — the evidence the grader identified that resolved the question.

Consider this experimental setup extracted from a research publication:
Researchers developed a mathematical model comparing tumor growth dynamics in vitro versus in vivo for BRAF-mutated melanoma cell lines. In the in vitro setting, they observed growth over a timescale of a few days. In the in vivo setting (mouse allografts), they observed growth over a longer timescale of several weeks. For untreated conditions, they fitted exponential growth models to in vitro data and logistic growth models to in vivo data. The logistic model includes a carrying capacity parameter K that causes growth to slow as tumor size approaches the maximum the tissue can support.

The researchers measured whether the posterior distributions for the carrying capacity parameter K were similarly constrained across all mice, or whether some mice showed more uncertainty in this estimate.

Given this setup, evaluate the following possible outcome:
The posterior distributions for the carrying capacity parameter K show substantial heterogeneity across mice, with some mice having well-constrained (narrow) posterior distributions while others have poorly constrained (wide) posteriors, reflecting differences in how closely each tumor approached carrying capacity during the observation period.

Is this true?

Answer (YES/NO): YES